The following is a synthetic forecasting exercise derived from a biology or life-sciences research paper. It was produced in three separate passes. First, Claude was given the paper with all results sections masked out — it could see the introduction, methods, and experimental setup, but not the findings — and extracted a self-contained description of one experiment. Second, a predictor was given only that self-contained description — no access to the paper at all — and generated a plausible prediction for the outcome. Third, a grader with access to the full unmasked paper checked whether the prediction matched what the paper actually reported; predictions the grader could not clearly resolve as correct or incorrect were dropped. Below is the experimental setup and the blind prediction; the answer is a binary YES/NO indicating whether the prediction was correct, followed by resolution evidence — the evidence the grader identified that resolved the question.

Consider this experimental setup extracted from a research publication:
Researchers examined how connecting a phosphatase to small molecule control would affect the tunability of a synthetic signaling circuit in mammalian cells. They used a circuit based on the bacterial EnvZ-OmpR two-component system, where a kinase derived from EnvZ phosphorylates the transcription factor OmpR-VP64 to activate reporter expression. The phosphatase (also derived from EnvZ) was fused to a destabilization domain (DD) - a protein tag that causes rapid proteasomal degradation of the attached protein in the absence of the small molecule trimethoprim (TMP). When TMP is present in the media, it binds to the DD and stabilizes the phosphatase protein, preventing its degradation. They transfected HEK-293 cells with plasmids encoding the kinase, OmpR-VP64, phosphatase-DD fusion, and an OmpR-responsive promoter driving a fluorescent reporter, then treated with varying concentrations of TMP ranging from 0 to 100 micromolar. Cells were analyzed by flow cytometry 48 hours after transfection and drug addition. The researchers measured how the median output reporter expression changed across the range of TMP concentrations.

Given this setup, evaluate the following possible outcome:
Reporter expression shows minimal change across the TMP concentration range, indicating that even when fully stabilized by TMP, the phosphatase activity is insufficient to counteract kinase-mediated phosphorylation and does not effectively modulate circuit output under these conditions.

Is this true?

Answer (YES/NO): NO